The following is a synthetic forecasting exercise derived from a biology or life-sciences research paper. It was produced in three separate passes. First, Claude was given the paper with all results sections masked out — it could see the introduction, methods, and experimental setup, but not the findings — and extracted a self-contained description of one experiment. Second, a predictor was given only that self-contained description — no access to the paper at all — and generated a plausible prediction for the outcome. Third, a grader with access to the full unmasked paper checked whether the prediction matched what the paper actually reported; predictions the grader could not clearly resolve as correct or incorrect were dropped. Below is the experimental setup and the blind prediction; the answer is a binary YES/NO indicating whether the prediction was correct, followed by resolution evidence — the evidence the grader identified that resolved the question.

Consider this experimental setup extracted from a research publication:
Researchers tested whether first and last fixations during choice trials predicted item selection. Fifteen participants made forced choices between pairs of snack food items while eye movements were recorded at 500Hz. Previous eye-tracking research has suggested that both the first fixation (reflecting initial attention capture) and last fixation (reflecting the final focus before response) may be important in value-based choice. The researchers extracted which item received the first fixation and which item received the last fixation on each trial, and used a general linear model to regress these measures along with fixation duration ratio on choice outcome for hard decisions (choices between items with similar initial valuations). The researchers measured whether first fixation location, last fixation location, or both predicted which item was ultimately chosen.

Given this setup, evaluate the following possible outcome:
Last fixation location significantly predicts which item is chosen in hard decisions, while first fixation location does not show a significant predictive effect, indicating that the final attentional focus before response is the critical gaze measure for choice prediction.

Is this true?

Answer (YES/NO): NO